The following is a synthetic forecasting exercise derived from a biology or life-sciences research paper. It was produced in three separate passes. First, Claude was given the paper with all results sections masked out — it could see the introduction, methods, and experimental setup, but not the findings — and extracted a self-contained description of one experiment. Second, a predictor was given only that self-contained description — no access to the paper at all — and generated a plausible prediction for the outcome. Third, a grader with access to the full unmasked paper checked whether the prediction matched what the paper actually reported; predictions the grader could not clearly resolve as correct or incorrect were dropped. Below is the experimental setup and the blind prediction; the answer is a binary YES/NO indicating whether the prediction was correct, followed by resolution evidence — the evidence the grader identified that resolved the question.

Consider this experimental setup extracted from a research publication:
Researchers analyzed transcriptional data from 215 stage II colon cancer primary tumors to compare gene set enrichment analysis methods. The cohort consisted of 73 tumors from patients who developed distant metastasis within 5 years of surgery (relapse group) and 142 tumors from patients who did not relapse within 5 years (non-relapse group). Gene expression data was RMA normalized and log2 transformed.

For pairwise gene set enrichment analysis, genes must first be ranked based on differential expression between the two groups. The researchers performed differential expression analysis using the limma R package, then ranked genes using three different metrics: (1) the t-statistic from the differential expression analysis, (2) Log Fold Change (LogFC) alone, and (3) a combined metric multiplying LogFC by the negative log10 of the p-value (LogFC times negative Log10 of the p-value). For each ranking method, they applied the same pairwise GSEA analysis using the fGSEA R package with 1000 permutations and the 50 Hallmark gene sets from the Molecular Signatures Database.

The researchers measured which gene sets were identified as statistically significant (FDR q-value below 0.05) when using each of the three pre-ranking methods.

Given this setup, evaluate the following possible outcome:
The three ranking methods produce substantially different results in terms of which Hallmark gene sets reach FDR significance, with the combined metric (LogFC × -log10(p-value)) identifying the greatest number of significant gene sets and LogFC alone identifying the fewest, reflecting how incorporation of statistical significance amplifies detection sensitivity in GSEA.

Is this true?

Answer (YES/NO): NO